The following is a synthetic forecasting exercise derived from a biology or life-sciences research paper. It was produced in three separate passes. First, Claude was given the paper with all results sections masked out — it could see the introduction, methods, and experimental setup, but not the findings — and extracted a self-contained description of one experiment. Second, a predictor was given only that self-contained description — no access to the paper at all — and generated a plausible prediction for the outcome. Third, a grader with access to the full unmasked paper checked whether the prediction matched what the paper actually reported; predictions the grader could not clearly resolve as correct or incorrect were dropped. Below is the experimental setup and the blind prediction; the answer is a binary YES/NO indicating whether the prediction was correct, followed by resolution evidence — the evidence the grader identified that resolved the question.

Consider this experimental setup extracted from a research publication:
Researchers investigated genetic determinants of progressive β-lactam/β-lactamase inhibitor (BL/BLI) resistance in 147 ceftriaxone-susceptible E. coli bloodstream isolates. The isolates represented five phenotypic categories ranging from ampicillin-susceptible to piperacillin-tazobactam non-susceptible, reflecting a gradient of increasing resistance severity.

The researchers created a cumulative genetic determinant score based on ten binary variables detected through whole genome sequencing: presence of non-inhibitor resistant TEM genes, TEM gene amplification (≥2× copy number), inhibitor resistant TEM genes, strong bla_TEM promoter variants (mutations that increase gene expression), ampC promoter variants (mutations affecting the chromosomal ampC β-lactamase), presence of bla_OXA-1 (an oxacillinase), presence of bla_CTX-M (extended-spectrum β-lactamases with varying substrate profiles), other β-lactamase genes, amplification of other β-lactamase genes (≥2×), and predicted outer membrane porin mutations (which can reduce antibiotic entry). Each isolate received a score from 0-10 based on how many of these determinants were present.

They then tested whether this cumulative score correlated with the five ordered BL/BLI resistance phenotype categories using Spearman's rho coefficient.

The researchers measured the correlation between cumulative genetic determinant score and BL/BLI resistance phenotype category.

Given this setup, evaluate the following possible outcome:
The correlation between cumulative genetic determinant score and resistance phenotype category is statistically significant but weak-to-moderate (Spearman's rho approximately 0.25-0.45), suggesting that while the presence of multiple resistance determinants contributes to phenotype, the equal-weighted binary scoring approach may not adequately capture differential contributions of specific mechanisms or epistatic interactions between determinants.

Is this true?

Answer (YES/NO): NO